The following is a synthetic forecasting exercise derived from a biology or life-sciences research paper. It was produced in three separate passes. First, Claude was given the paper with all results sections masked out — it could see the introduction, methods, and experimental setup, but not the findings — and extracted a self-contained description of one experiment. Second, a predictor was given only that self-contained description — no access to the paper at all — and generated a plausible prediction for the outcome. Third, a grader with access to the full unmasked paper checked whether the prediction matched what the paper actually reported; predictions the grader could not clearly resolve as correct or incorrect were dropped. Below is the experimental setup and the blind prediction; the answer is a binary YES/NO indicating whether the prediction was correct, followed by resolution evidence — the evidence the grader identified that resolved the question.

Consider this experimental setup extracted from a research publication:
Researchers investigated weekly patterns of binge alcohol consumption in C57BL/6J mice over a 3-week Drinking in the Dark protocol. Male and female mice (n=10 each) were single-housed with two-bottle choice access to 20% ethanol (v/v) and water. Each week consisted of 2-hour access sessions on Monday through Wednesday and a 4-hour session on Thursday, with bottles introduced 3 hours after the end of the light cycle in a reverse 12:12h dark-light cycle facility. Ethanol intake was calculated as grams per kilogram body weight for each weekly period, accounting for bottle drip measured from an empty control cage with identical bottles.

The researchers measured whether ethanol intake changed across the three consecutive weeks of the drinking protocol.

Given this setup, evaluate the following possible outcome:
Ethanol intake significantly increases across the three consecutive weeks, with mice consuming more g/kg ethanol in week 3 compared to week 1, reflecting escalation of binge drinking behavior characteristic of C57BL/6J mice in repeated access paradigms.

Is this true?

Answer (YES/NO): NO